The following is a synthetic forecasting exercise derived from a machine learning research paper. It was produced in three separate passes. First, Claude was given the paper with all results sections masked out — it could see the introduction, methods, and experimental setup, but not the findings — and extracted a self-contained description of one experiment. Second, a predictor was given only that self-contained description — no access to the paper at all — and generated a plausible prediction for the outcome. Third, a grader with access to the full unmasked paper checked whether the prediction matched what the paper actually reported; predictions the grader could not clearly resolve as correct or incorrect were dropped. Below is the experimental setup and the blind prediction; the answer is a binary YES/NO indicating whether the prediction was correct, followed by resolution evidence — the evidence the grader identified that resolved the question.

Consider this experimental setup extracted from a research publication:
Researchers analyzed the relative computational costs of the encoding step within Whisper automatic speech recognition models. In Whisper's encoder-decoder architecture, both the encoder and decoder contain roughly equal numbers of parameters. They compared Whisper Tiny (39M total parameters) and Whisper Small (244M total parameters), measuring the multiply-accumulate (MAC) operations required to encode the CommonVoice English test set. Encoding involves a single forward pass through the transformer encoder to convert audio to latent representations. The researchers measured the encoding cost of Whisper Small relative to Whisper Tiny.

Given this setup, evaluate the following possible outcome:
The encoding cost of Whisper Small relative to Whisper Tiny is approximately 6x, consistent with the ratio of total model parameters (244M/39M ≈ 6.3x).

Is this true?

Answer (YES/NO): NO